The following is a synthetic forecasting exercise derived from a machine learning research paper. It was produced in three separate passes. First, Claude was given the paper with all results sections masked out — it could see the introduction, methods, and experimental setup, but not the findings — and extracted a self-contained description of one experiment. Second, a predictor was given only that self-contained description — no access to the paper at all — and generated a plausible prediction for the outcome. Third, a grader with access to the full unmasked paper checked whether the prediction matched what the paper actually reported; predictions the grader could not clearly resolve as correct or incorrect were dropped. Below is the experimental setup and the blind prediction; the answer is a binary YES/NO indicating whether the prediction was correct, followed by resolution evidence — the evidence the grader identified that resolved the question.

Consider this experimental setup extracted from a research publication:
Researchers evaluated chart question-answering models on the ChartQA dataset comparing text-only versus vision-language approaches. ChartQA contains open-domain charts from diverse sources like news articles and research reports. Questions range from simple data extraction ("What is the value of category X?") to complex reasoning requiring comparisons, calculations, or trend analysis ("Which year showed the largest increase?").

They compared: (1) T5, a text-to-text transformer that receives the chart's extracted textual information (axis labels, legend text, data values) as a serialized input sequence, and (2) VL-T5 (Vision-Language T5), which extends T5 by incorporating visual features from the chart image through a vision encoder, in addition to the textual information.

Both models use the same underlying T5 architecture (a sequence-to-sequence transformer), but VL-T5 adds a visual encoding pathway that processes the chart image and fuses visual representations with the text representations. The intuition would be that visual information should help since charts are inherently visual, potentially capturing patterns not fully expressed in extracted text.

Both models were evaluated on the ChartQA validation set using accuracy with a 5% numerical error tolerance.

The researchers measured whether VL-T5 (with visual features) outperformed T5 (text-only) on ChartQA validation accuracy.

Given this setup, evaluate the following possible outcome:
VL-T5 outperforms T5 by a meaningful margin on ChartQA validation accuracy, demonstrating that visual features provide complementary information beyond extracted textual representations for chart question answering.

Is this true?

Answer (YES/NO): NO